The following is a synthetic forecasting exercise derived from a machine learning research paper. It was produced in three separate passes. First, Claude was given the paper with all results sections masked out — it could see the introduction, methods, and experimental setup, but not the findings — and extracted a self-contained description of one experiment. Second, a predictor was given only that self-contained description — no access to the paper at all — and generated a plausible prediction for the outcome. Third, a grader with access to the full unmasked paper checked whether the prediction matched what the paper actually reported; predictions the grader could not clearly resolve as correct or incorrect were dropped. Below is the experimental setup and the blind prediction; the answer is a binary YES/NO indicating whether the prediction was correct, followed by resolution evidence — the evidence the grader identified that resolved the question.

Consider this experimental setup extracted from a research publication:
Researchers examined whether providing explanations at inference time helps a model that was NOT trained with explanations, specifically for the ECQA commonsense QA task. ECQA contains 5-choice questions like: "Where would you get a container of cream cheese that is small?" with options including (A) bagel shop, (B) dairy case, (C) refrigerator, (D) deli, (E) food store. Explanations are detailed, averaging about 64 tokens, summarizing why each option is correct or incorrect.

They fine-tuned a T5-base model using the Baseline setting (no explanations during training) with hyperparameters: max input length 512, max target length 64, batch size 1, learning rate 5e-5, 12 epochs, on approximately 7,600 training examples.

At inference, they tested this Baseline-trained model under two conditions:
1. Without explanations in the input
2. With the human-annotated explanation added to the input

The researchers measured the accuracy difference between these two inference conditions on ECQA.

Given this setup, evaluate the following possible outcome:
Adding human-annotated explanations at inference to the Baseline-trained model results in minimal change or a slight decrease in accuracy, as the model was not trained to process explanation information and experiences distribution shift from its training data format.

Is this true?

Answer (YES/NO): NO